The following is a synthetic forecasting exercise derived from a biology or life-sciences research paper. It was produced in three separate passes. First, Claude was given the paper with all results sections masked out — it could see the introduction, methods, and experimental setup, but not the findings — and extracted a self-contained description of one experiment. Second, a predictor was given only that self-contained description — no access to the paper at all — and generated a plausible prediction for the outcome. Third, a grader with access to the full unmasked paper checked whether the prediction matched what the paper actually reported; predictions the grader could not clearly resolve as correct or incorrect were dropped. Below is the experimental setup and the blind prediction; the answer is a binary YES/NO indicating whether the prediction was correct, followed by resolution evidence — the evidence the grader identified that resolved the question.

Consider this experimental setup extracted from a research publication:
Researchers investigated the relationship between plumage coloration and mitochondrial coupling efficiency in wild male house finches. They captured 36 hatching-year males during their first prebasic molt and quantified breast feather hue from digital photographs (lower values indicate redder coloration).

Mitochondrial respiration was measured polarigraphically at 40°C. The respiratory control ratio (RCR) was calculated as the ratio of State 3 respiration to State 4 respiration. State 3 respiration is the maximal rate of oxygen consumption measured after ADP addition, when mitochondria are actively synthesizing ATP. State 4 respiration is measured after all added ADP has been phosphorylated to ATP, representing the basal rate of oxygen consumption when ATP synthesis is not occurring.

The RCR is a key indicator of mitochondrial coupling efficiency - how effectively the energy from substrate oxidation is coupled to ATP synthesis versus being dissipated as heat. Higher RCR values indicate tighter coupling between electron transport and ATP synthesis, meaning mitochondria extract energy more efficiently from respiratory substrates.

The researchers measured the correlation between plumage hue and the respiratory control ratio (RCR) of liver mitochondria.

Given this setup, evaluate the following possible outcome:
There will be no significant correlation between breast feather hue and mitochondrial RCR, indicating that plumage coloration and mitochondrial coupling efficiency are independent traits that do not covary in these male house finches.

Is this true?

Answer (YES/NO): NO